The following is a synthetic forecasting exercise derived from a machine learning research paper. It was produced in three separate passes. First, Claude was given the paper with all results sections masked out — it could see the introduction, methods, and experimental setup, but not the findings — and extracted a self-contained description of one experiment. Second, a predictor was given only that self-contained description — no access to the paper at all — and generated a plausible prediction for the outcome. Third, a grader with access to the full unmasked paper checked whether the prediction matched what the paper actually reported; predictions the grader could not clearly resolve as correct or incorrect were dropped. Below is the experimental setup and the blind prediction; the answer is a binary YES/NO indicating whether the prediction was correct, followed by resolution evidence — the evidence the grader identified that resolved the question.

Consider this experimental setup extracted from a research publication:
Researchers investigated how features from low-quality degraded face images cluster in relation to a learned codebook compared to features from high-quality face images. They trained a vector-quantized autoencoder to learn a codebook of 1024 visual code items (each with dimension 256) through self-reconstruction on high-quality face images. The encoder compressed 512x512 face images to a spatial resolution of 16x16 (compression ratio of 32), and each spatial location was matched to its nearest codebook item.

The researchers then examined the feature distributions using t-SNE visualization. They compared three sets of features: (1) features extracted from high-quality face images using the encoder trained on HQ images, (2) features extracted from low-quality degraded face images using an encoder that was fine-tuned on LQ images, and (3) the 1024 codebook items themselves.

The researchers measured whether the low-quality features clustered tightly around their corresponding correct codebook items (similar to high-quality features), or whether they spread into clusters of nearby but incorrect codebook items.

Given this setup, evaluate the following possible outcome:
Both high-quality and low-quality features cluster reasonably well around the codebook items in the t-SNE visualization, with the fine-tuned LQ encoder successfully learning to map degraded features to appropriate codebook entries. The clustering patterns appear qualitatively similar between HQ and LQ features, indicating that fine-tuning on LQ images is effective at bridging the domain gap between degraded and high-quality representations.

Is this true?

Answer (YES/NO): NO